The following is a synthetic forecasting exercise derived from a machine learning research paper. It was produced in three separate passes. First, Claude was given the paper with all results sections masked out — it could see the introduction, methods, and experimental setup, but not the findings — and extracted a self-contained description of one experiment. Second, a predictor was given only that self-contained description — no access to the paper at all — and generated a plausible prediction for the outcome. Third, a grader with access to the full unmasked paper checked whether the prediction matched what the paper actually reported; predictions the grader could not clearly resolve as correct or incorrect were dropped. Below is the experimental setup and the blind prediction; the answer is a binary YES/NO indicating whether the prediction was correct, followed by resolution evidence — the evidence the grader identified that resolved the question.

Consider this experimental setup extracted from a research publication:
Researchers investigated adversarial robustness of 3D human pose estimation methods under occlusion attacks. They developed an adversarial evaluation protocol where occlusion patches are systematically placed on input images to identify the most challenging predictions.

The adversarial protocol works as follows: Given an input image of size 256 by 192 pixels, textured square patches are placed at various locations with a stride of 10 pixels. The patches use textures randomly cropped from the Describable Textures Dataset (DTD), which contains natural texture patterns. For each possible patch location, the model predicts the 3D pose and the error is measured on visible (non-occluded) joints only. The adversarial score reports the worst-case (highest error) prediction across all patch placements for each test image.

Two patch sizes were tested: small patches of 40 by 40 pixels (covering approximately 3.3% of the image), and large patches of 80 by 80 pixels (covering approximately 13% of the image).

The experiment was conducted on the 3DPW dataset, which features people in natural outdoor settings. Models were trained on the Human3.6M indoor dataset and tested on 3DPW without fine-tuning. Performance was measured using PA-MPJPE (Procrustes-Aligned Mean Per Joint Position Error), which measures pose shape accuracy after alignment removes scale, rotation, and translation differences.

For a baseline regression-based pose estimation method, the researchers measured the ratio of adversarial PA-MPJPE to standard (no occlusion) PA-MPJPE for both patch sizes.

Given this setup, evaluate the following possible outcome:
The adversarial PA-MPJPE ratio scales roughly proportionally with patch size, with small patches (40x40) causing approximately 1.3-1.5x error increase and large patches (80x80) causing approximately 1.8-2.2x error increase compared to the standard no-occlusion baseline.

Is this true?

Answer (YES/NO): NO